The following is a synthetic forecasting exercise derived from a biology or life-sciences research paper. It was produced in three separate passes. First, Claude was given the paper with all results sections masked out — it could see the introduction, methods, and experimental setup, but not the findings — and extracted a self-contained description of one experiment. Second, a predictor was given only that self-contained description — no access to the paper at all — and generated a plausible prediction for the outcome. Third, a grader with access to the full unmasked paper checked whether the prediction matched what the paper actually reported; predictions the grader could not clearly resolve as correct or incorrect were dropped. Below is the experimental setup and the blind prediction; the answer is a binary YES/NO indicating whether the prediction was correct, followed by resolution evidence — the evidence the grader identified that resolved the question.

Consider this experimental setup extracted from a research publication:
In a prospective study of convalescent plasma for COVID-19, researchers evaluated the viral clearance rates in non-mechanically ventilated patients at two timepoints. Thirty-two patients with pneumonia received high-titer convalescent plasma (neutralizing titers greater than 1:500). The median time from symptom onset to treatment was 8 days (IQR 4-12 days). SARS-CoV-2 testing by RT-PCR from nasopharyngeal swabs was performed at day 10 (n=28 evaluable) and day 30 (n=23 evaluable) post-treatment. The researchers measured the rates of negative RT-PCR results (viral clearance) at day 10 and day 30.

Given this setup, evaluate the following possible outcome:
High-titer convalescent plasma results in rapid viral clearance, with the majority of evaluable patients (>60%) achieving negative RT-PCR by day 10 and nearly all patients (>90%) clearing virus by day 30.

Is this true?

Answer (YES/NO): NO